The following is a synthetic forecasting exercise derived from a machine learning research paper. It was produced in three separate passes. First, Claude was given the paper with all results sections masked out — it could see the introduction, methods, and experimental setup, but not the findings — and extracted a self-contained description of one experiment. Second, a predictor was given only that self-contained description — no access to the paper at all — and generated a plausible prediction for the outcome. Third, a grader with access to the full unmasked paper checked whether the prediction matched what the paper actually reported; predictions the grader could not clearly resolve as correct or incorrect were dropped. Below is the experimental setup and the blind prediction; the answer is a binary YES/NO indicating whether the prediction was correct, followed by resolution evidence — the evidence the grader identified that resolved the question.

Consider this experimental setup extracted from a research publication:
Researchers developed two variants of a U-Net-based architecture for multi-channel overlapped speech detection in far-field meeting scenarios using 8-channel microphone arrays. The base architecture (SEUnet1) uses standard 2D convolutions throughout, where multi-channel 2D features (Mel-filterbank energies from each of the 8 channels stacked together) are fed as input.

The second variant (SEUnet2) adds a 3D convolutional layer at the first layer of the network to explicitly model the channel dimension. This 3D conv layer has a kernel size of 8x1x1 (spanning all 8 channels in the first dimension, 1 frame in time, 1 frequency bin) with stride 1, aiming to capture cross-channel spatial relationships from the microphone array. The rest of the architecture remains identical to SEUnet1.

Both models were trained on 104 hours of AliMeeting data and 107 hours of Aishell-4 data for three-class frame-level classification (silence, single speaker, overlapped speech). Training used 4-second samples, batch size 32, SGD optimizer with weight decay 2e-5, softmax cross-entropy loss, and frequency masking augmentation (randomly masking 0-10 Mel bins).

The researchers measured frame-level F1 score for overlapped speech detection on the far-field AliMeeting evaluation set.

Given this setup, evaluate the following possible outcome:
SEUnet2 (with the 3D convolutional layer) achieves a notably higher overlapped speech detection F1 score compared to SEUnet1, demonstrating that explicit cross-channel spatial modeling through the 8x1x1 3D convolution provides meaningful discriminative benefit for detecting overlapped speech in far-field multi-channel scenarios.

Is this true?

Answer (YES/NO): NO